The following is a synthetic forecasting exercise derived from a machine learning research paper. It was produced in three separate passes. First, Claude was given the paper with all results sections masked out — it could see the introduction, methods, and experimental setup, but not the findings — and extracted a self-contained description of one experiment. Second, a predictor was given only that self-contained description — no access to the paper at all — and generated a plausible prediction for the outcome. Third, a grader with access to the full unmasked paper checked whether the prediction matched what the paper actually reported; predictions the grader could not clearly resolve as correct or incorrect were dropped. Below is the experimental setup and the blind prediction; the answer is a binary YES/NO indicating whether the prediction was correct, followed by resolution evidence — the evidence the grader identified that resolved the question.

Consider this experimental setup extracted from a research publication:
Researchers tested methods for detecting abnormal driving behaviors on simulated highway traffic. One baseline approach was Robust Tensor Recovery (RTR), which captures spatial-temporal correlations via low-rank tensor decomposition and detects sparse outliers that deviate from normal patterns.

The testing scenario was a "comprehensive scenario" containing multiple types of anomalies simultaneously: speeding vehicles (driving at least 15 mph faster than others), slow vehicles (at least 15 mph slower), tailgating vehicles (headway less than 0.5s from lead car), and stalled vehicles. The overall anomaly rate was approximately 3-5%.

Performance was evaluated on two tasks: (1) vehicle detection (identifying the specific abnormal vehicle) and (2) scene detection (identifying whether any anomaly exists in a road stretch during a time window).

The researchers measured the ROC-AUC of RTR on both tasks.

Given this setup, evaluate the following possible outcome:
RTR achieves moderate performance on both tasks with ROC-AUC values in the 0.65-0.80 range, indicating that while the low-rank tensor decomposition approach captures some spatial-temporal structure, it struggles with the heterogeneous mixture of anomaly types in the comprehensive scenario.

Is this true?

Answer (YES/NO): NO